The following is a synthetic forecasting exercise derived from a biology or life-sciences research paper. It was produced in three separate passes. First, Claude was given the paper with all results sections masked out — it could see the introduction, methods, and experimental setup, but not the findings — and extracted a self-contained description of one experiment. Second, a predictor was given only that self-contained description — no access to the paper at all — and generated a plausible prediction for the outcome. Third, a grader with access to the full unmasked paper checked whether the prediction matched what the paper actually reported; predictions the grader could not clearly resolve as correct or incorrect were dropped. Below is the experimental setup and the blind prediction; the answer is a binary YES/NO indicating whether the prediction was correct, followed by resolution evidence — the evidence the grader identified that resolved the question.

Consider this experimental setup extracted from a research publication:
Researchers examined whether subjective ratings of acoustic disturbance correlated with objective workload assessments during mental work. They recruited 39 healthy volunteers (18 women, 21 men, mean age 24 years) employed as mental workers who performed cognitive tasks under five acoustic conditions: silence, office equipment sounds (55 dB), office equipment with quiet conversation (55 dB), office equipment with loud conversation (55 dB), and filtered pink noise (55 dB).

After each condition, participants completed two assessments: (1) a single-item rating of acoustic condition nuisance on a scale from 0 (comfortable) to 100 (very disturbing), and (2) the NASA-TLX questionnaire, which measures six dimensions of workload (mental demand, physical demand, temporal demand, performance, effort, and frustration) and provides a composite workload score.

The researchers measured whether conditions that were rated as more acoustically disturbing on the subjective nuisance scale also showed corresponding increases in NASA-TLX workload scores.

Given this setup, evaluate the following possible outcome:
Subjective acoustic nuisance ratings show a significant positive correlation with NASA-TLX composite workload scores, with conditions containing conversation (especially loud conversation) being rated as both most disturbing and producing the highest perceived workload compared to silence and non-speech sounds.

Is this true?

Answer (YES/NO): NO